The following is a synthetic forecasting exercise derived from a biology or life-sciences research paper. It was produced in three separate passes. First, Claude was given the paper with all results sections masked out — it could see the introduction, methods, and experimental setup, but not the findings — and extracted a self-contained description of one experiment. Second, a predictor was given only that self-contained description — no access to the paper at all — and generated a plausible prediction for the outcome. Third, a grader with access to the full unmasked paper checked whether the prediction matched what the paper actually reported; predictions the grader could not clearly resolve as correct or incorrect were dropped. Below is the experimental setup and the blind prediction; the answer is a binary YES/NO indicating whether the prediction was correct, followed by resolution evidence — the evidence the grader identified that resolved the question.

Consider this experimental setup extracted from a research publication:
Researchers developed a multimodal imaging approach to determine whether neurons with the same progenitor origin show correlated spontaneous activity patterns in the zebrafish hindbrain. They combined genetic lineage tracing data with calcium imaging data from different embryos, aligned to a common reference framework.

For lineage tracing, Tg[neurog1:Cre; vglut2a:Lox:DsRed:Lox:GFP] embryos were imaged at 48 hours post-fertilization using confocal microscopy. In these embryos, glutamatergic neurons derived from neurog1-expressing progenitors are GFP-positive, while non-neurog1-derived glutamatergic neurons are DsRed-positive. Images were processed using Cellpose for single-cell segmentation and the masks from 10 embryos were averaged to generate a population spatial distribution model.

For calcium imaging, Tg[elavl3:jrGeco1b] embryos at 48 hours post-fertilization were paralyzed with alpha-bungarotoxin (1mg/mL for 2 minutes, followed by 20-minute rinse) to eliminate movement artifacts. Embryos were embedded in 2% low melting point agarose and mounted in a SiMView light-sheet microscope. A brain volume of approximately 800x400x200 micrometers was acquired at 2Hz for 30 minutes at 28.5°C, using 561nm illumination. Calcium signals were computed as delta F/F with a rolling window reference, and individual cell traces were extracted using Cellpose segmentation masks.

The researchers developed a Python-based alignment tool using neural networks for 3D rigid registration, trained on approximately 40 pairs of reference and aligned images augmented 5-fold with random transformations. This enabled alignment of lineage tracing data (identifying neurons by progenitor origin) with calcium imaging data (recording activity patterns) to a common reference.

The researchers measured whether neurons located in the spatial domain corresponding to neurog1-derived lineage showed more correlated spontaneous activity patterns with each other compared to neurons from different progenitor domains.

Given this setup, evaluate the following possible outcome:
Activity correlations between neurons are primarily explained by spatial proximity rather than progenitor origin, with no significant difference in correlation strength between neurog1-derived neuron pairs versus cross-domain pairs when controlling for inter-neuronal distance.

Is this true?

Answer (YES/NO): NO